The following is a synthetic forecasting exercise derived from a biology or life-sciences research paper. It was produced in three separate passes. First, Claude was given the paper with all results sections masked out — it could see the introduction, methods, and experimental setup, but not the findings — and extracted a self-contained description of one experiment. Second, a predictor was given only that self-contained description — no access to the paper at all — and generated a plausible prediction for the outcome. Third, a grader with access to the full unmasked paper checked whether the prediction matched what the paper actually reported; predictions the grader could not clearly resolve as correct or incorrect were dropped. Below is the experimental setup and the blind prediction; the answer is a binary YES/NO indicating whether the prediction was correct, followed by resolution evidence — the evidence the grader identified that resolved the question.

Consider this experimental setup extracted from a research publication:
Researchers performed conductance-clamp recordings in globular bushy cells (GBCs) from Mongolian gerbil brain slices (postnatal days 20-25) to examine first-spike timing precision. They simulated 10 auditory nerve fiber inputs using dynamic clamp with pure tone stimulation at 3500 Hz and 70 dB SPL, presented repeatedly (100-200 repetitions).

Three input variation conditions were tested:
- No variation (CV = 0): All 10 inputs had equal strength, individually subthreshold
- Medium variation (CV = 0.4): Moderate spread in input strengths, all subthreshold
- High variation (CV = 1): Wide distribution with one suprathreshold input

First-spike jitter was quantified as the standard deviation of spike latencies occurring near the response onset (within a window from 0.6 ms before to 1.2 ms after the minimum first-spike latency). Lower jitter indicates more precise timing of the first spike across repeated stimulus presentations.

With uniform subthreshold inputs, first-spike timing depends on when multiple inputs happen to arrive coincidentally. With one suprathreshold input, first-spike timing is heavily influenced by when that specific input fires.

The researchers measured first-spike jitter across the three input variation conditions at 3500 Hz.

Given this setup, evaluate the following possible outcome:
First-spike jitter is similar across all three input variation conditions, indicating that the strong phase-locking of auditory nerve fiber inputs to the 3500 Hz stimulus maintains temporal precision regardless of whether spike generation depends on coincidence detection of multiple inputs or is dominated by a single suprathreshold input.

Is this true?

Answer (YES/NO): NO